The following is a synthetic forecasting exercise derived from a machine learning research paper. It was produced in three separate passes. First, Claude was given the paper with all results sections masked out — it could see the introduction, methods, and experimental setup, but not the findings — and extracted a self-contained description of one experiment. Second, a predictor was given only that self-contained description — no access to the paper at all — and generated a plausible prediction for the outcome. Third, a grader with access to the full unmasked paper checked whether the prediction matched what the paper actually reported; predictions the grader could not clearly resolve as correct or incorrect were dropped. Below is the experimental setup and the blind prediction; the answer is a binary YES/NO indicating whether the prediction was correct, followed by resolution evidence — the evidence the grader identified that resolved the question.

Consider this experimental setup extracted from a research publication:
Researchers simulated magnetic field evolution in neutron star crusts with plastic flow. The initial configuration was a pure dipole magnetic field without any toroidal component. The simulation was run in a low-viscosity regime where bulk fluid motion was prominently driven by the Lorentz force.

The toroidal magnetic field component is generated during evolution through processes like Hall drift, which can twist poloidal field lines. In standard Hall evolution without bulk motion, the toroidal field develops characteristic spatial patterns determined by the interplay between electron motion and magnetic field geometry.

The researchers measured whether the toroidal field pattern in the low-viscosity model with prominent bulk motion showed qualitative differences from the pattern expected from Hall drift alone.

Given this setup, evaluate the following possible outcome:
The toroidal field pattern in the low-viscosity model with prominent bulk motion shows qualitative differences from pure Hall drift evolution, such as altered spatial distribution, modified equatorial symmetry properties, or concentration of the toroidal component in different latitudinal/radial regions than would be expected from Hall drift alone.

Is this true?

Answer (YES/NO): YES